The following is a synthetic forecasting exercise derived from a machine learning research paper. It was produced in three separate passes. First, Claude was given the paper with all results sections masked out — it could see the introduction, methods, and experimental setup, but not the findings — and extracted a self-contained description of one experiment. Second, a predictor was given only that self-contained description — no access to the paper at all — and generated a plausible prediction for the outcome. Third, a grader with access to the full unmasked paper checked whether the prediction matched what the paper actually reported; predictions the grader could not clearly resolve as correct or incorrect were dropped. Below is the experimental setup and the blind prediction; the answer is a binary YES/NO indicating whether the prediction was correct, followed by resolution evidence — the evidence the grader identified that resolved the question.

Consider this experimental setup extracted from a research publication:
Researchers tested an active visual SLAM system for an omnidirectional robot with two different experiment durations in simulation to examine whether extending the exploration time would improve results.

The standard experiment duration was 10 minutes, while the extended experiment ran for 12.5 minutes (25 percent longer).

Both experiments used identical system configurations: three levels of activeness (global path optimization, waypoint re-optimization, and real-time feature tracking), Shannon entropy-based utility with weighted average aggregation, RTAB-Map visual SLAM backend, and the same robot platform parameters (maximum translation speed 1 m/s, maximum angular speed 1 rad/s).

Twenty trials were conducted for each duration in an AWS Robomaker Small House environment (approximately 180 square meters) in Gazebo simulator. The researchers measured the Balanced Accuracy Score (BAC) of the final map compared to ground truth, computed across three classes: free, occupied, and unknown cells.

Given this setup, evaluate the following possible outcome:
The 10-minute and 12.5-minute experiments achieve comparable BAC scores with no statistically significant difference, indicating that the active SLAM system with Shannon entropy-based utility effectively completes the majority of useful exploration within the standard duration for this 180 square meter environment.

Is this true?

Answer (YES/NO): YES